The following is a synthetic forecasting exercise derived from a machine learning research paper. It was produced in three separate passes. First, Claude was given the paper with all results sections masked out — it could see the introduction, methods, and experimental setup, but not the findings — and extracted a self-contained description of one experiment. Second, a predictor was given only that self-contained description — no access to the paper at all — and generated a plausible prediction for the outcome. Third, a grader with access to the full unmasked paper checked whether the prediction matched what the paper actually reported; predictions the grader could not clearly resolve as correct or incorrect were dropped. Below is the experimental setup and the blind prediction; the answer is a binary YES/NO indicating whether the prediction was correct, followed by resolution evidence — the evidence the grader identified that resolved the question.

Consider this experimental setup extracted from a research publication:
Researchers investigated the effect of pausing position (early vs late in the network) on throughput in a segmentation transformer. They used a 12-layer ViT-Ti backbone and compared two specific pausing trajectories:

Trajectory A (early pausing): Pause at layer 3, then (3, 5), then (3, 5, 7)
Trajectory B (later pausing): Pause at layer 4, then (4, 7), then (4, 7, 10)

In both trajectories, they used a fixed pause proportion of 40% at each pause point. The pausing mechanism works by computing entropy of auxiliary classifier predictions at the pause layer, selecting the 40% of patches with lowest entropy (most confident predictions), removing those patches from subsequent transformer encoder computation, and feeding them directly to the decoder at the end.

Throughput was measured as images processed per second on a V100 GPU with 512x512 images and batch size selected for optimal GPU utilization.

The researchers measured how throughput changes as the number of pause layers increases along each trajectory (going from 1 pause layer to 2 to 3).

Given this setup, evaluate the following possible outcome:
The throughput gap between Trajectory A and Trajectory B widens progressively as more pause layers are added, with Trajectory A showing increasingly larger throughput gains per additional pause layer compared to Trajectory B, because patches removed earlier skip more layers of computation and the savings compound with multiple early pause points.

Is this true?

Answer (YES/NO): YES